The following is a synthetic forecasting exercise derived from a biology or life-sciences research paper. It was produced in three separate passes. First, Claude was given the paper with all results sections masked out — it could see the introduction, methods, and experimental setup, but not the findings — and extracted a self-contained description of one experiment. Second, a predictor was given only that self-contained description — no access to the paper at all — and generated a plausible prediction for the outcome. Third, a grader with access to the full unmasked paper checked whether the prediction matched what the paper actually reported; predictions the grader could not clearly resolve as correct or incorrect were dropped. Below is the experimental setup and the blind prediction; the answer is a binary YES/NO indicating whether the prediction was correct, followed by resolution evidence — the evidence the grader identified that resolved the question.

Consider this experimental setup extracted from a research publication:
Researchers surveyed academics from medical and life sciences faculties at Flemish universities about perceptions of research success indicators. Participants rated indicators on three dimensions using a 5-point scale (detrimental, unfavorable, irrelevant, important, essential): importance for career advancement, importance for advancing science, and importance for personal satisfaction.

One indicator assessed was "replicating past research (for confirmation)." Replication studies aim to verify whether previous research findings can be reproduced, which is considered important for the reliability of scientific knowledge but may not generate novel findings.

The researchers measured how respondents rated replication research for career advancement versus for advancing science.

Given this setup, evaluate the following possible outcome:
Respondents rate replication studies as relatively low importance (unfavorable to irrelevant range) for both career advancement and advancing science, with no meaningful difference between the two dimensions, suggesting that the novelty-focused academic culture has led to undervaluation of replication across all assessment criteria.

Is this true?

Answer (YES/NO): NO